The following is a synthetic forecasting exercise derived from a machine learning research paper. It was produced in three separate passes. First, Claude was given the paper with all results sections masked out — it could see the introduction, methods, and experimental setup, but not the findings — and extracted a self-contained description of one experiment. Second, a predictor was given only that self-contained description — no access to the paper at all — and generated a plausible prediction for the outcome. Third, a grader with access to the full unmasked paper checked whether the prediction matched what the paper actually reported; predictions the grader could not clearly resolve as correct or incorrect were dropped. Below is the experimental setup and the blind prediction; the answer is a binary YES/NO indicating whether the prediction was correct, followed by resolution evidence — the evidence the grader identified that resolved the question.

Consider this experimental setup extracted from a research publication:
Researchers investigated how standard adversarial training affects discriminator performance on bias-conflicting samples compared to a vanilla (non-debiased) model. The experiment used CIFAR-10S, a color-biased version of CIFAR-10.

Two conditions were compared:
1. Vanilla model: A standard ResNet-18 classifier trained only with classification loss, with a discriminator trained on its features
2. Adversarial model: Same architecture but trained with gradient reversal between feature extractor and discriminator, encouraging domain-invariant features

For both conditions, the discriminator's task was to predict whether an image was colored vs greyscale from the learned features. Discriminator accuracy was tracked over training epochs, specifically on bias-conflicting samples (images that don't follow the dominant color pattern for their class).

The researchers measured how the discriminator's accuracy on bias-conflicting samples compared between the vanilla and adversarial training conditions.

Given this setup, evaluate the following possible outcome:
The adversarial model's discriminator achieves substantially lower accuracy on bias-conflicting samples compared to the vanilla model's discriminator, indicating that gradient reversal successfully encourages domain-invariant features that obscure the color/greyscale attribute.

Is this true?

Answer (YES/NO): NO